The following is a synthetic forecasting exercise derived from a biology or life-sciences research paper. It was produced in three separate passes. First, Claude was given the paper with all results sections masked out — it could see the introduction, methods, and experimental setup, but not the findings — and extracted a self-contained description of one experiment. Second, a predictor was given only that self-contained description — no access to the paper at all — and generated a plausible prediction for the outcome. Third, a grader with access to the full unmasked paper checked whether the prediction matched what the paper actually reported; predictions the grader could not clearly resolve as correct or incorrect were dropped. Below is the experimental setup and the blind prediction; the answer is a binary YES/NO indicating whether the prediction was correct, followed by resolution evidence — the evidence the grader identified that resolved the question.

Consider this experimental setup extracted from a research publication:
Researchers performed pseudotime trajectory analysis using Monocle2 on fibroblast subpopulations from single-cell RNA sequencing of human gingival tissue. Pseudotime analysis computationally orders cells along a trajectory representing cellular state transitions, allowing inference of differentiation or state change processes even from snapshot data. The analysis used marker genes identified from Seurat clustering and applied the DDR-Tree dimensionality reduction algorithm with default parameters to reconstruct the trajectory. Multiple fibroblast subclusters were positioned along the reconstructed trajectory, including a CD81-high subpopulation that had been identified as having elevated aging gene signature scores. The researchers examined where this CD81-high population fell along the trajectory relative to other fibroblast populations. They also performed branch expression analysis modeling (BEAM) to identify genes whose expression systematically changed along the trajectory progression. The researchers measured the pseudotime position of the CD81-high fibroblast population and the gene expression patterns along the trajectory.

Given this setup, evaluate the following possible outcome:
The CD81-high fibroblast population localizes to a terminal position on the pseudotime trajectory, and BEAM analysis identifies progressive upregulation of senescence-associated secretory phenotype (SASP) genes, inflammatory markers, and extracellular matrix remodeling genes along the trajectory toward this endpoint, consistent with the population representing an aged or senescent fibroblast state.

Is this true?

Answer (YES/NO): YES